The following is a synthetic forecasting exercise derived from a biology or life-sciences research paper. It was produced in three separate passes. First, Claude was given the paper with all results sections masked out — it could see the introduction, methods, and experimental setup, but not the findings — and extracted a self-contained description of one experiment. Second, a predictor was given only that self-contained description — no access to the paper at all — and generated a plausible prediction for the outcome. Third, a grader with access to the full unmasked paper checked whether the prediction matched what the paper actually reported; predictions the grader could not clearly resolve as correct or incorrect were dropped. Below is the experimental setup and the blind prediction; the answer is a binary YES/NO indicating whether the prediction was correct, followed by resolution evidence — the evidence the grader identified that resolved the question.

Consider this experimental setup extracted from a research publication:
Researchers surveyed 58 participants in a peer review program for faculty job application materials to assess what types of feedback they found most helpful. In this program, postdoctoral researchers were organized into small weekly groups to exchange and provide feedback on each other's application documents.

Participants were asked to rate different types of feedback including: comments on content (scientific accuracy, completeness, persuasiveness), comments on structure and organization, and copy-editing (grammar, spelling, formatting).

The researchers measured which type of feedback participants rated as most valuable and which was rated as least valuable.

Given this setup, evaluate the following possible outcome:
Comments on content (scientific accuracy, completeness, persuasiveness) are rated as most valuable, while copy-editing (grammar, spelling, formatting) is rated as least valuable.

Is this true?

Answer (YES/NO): YES